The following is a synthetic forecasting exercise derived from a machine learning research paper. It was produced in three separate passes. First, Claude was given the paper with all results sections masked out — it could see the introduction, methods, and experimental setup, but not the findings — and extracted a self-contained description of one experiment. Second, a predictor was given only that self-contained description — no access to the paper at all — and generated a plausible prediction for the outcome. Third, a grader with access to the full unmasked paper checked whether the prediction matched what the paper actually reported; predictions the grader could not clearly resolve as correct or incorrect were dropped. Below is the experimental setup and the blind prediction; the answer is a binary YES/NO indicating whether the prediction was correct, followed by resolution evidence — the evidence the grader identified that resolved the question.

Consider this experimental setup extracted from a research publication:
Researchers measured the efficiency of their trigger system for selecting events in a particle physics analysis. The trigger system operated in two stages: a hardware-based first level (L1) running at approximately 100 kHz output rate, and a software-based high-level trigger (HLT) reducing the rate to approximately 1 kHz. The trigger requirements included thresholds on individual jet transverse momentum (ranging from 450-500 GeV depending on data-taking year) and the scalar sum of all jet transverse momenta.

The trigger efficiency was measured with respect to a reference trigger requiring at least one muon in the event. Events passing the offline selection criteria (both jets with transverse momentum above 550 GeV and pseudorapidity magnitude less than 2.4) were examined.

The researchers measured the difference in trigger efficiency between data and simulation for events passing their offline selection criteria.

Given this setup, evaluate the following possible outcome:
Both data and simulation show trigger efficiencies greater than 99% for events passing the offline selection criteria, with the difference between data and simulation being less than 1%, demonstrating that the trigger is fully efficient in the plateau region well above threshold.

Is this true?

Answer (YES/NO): YES